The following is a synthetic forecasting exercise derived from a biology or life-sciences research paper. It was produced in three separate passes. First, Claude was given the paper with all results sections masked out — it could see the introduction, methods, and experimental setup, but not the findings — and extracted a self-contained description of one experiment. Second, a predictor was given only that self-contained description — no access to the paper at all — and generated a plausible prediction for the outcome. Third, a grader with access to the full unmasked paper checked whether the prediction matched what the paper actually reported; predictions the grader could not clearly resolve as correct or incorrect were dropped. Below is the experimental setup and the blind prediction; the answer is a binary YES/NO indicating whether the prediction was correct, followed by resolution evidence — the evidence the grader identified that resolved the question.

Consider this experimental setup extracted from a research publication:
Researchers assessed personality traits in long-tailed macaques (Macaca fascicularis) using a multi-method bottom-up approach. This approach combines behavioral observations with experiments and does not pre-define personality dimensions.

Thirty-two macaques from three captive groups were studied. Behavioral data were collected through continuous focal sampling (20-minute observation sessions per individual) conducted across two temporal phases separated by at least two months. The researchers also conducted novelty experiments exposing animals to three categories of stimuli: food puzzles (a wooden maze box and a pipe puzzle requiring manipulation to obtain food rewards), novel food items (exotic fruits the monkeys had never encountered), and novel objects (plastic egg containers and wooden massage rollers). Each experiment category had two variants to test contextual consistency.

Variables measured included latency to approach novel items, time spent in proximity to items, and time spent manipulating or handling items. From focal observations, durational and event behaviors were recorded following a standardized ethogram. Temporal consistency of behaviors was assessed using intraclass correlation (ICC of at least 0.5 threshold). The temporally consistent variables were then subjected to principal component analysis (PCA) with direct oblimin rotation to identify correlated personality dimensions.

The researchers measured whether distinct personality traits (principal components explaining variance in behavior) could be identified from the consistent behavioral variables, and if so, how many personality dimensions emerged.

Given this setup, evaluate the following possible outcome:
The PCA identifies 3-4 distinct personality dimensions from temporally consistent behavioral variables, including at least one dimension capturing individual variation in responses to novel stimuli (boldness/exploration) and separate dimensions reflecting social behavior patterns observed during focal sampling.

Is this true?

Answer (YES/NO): YES